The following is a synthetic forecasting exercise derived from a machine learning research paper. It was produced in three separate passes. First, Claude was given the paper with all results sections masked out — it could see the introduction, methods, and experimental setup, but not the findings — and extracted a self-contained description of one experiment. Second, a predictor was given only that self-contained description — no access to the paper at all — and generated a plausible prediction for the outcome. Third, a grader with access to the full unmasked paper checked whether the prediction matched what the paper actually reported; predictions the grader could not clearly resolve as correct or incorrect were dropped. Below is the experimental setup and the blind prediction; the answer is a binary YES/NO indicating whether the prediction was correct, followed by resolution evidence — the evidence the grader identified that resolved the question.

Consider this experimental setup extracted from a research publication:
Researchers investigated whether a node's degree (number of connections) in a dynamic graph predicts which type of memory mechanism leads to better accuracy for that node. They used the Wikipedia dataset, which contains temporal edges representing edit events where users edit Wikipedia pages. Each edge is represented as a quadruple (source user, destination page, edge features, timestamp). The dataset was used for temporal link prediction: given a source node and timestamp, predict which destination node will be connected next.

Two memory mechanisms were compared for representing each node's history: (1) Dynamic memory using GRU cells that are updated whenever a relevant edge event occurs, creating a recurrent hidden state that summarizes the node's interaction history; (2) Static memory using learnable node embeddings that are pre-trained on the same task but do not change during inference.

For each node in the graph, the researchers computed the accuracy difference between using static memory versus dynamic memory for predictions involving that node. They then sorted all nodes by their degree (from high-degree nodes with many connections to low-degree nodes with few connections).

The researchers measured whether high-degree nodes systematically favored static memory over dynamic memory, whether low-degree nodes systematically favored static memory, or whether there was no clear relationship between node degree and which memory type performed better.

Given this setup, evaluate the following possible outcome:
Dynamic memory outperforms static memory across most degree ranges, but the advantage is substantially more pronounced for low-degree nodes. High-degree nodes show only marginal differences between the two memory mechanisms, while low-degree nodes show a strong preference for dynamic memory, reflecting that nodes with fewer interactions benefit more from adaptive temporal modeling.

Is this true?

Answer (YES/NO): NO